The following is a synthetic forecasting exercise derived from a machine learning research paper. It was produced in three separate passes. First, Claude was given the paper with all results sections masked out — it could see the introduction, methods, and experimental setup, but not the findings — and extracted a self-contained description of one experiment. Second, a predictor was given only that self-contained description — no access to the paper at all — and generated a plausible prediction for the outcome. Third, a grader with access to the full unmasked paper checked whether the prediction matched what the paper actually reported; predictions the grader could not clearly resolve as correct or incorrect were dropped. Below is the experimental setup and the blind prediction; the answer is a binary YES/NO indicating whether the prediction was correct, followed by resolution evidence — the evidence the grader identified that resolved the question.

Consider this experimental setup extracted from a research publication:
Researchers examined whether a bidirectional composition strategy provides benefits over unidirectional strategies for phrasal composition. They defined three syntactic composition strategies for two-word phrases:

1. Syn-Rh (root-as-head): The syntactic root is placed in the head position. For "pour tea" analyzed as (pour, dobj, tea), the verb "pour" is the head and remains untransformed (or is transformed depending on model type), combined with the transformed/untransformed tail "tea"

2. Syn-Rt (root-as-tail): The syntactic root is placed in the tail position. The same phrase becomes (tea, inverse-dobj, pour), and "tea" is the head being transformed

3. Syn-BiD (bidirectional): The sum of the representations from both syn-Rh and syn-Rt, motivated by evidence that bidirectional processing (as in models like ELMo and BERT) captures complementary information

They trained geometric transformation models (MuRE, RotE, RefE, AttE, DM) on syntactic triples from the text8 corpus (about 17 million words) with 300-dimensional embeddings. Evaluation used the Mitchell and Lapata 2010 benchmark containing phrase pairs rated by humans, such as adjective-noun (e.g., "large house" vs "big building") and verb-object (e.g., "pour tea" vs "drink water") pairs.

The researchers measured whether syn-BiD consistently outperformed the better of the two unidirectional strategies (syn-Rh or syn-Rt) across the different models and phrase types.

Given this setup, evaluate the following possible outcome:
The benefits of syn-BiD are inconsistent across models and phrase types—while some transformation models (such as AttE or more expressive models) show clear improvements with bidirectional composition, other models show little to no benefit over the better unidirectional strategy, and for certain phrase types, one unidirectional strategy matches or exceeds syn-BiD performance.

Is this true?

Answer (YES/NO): NO